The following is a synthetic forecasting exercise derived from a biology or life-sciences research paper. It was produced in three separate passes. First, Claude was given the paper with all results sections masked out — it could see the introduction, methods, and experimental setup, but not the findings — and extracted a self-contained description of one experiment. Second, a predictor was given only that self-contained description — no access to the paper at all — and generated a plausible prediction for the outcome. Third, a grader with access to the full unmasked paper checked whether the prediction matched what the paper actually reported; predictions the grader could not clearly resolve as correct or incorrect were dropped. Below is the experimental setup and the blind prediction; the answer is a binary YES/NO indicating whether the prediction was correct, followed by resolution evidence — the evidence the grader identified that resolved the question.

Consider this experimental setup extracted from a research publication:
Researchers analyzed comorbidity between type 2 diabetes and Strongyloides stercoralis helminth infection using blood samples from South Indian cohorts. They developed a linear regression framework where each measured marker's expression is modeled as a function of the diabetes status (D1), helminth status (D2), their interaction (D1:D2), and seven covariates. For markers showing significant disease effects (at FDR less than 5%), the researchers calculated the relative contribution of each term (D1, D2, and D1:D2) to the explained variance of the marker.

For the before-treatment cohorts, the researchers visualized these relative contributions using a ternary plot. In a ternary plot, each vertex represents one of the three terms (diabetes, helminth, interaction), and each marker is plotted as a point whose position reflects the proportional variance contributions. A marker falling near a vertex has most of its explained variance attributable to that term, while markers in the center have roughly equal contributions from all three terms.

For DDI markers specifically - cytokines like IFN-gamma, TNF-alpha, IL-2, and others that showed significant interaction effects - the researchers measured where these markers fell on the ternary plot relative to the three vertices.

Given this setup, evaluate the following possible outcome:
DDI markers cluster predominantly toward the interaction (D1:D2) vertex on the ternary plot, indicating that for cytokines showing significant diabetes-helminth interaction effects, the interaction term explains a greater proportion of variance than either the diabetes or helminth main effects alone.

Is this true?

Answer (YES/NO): NO